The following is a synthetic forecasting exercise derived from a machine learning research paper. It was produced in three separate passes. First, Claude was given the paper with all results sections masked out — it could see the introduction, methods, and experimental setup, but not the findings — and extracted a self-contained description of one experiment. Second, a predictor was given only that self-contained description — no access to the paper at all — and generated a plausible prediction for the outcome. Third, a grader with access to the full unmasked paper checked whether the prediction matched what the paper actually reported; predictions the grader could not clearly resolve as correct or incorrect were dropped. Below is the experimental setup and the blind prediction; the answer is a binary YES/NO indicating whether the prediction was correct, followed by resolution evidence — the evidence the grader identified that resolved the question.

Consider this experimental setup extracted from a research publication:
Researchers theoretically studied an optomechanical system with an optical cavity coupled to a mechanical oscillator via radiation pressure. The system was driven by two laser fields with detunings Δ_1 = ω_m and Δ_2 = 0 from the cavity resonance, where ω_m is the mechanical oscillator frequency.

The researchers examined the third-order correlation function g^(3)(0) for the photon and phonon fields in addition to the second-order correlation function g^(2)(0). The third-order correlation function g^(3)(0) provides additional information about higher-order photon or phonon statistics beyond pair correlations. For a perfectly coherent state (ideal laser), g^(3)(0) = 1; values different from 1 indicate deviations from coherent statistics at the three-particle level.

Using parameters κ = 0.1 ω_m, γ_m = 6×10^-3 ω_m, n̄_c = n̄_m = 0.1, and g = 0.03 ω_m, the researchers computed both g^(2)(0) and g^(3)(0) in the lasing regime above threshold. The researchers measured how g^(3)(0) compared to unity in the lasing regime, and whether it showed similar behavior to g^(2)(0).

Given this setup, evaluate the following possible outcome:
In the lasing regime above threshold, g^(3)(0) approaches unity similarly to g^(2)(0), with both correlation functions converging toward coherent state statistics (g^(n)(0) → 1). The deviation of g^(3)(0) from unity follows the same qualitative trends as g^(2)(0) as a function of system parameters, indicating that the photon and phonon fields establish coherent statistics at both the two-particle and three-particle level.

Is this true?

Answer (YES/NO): YES